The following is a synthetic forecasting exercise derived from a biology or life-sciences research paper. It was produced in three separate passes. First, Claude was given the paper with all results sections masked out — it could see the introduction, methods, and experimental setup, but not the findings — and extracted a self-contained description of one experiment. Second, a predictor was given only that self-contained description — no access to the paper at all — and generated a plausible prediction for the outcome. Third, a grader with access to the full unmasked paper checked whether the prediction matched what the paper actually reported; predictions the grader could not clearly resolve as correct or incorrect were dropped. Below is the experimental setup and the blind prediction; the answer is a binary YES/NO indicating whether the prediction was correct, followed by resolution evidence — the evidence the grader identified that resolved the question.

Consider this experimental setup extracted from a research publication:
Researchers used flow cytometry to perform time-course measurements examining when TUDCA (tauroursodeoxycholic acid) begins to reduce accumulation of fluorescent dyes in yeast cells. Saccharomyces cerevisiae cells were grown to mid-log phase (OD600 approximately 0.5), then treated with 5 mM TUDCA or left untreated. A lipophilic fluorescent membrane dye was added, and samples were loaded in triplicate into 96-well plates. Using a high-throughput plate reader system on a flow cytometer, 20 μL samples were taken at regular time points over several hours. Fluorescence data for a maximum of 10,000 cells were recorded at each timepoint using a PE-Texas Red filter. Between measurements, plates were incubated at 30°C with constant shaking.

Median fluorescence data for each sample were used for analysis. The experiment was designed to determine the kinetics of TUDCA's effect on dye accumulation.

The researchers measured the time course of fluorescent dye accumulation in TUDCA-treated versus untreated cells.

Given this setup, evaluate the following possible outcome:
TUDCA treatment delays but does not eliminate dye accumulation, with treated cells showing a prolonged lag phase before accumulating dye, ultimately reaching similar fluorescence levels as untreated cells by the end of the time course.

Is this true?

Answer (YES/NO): NO